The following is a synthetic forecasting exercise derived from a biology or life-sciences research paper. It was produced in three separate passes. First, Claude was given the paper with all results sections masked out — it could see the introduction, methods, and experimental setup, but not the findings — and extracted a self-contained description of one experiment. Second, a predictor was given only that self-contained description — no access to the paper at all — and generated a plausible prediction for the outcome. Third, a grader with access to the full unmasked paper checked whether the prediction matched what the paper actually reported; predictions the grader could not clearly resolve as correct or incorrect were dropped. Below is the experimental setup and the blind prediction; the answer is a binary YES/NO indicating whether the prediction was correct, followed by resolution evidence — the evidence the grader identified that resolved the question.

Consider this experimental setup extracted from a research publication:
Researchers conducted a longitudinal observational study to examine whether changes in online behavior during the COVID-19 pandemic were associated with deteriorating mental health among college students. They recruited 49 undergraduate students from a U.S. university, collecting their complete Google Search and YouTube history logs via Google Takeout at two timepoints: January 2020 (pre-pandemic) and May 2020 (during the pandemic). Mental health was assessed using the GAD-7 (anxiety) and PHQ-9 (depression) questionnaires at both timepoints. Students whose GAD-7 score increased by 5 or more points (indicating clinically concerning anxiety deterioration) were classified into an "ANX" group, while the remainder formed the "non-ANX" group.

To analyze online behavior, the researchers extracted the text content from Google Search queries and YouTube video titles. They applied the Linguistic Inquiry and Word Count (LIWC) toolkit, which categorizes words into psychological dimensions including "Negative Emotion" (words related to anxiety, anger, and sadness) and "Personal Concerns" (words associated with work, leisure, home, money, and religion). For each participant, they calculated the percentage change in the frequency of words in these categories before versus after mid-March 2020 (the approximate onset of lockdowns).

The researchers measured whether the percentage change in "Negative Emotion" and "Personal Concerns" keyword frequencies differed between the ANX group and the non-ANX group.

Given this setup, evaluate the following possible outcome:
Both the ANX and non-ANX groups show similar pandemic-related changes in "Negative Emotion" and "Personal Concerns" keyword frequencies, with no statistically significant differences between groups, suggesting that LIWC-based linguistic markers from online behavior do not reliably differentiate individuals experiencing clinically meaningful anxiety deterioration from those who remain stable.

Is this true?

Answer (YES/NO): NO